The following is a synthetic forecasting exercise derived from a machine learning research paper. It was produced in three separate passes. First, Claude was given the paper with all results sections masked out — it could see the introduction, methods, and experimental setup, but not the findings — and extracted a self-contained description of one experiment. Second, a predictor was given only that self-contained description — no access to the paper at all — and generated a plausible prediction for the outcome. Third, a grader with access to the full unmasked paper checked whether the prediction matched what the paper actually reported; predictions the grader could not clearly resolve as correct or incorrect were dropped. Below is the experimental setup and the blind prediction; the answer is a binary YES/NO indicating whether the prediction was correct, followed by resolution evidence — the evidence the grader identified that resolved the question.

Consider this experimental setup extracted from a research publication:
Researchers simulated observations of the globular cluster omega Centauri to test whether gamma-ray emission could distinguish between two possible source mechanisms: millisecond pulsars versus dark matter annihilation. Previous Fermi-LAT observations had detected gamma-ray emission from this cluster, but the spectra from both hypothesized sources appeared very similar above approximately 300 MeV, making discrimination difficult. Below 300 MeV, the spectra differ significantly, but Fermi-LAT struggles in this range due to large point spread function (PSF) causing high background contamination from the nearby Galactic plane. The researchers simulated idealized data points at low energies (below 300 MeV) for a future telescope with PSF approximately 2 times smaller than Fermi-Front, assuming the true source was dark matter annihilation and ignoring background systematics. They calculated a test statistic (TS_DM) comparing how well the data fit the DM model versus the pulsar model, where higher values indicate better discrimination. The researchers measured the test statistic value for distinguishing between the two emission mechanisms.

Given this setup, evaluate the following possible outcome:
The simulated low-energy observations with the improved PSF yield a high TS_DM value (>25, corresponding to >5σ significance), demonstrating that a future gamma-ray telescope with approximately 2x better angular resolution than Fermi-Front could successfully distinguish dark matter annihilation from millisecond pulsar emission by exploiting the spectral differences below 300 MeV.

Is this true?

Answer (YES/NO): YES